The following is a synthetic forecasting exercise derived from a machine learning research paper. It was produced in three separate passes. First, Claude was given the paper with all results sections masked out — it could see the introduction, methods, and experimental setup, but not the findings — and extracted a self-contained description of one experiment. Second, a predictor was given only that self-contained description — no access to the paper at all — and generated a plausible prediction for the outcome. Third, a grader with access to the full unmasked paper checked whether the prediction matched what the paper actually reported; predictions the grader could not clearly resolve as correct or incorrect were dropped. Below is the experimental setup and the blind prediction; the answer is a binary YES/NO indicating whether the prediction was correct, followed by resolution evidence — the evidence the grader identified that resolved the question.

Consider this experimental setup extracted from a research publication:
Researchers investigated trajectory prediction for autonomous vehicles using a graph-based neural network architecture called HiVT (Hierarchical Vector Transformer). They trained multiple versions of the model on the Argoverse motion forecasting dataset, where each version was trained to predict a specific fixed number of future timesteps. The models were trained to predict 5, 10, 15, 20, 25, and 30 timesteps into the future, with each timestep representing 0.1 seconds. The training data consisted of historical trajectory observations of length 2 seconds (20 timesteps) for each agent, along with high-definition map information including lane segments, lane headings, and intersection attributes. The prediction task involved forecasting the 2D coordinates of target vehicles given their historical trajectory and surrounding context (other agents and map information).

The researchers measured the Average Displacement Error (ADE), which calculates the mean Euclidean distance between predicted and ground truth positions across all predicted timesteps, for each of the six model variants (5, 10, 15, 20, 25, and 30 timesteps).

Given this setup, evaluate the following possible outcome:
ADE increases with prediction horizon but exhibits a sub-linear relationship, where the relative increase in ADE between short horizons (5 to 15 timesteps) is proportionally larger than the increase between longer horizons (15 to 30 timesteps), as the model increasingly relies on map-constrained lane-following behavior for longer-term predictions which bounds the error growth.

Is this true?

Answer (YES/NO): NO